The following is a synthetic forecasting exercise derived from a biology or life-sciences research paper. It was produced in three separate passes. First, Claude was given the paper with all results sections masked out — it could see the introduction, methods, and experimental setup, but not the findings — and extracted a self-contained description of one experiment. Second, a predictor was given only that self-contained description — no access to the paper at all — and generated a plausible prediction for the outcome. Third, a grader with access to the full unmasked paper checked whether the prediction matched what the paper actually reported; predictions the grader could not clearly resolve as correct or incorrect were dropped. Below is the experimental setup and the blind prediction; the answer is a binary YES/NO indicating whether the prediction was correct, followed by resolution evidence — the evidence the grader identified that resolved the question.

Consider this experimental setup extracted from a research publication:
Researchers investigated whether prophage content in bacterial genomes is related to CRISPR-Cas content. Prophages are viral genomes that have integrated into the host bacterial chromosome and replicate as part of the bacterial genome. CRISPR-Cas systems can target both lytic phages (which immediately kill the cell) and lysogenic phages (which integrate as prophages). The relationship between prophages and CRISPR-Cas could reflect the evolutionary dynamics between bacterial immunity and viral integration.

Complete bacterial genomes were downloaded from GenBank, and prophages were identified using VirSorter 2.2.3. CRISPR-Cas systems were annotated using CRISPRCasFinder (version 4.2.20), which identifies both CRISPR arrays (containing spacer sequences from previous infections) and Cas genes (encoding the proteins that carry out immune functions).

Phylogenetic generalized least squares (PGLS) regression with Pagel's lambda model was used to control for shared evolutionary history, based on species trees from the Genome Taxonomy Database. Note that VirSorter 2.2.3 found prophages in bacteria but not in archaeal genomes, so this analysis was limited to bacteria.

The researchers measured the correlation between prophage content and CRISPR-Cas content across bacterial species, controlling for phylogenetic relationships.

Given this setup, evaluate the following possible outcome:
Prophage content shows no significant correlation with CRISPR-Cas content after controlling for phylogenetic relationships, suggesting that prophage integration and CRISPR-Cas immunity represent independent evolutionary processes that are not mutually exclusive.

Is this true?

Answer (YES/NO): NO